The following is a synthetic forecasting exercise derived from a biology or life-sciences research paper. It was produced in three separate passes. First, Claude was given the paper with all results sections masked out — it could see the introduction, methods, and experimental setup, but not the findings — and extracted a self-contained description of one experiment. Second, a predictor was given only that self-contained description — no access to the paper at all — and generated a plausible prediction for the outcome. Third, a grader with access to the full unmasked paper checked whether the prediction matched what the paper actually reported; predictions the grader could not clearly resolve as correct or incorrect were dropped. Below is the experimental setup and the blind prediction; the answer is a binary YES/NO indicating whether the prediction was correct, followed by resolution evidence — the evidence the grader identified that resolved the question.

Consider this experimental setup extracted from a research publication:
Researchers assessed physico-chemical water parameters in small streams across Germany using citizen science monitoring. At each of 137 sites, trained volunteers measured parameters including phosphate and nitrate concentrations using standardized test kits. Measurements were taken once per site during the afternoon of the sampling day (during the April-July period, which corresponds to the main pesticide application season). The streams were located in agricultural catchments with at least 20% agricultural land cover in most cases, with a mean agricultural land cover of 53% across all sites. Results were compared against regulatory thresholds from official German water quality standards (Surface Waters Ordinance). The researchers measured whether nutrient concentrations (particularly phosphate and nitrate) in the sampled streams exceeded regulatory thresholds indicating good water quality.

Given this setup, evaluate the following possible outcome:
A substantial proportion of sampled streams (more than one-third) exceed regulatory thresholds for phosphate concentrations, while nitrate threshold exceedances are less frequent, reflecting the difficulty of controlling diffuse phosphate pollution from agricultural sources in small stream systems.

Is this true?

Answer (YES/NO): NO